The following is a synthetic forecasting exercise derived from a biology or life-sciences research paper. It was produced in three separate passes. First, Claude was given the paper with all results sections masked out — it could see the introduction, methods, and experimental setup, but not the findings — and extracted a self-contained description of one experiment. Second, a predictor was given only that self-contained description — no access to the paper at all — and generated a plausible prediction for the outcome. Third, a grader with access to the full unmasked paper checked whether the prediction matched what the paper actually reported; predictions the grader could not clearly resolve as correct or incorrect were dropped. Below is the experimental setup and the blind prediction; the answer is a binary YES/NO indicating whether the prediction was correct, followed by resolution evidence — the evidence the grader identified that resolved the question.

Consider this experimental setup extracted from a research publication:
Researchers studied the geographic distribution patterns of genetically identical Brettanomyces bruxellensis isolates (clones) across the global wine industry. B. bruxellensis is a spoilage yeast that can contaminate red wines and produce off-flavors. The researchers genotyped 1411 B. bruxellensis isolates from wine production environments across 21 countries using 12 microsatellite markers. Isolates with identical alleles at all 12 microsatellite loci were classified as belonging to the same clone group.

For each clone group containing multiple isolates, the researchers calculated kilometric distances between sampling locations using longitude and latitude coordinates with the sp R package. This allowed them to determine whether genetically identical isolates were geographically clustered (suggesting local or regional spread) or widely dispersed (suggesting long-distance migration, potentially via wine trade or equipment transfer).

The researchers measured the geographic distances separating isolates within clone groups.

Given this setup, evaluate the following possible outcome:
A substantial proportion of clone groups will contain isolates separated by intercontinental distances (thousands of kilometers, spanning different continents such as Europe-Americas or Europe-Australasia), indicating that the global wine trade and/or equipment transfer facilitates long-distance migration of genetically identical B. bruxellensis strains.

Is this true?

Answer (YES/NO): NO